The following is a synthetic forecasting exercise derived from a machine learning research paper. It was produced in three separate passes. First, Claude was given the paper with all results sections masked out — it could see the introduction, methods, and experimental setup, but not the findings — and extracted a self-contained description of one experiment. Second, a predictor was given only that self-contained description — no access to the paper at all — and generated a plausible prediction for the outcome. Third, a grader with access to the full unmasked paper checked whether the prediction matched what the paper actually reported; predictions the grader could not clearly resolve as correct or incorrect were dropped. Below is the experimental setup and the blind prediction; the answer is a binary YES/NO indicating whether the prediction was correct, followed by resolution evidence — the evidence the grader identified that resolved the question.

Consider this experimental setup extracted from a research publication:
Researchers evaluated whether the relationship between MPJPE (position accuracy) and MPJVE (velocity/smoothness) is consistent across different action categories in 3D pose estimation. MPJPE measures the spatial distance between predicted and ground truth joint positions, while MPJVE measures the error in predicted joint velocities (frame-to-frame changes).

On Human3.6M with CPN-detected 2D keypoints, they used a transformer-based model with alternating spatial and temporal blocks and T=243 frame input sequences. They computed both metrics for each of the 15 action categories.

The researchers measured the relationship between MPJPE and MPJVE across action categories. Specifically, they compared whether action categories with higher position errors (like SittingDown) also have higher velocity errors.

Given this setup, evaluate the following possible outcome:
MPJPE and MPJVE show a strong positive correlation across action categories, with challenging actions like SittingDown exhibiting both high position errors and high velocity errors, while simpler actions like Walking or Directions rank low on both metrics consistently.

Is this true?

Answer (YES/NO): NO